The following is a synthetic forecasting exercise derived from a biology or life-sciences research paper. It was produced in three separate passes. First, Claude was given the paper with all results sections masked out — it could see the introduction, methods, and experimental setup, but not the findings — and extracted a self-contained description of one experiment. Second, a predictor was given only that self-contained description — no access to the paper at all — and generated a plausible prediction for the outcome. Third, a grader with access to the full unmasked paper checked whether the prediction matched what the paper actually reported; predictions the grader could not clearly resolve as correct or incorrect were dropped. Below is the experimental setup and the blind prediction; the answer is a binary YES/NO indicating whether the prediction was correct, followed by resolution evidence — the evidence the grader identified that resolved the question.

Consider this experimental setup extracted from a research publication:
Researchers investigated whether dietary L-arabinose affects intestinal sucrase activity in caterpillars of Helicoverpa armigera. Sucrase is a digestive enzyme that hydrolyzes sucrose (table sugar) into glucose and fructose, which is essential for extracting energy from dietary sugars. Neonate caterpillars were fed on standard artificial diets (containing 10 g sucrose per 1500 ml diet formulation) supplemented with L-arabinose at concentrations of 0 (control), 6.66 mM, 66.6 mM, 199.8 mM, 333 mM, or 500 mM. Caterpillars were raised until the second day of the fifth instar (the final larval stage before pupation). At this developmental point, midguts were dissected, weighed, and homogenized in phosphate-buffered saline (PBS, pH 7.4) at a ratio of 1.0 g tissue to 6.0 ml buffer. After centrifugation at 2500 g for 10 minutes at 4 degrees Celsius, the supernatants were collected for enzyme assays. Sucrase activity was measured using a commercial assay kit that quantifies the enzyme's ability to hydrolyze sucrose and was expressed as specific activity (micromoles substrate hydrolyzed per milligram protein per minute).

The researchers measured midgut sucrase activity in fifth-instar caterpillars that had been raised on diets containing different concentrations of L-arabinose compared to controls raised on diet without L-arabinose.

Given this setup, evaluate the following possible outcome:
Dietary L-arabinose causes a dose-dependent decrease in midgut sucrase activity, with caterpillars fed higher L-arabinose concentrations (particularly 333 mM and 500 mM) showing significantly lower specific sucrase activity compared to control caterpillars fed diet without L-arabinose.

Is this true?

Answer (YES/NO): YES